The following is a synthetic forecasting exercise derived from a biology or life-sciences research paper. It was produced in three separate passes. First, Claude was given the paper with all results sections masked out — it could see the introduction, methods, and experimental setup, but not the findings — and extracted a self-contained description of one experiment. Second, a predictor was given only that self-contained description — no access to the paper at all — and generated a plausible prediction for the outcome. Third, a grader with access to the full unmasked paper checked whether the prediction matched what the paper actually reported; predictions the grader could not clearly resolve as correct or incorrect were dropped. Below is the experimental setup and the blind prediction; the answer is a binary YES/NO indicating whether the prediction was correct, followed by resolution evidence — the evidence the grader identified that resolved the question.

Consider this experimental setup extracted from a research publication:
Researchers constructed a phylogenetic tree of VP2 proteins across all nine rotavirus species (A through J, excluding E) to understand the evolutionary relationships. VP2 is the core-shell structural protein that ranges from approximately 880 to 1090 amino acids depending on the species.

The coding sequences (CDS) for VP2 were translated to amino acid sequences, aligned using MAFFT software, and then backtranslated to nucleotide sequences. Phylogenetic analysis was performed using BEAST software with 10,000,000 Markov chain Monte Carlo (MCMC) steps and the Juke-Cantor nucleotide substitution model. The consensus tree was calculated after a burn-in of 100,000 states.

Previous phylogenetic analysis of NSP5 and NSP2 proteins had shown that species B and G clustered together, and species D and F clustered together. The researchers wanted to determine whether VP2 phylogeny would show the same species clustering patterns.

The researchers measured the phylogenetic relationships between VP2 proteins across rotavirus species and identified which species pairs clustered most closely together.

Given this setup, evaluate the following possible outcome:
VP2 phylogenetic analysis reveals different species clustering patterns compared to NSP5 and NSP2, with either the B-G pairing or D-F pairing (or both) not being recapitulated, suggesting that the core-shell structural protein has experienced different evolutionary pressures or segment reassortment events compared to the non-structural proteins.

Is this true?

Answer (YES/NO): NO